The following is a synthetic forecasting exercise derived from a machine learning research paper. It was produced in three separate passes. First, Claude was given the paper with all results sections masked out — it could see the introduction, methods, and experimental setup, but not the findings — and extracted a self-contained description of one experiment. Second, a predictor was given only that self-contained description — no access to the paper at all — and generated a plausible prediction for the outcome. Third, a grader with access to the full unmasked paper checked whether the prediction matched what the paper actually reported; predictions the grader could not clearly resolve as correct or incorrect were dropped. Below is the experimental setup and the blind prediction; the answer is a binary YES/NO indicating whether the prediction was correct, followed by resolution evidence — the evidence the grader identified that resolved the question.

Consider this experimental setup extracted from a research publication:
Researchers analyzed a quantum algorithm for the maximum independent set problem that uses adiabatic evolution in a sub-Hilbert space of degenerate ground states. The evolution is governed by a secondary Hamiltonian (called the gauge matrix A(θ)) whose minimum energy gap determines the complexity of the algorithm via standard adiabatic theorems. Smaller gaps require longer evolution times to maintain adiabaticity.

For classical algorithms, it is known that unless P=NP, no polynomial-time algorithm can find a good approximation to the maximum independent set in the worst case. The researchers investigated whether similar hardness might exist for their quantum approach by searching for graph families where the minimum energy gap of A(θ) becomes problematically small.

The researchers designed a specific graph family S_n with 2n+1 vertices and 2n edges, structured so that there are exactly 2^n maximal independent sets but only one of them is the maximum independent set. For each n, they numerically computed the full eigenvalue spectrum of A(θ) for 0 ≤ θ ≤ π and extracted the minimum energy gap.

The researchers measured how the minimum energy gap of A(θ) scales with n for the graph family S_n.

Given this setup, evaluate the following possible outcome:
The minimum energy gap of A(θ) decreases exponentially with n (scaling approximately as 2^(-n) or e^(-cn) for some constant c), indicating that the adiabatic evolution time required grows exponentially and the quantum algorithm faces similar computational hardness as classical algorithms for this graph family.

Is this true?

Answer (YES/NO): YES